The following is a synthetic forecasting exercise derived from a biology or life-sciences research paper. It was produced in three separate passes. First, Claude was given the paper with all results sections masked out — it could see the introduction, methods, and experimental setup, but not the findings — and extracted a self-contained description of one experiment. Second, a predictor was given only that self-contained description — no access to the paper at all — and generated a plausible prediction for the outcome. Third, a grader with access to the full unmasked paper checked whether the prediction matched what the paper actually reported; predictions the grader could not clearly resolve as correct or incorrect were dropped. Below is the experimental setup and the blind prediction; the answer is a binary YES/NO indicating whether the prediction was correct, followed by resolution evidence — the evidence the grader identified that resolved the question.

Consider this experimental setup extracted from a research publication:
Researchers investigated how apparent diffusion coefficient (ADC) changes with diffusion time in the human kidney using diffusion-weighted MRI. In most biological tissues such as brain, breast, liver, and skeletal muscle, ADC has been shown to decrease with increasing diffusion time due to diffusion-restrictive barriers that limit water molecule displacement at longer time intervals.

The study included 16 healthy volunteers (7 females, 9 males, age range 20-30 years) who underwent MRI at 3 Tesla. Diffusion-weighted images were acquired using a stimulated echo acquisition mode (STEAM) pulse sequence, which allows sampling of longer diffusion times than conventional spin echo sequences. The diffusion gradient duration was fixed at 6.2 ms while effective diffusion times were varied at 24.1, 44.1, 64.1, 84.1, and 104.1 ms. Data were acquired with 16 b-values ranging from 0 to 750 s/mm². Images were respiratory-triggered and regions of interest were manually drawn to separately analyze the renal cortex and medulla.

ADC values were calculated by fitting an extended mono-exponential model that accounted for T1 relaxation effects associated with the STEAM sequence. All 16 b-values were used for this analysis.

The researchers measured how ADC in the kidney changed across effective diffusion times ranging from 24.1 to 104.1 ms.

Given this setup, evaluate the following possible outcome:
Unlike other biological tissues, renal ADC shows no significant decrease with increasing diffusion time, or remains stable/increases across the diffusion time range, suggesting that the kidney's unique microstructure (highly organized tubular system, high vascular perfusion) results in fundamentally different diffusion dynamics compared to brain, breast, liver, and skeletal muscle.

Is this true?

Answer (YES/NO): YES